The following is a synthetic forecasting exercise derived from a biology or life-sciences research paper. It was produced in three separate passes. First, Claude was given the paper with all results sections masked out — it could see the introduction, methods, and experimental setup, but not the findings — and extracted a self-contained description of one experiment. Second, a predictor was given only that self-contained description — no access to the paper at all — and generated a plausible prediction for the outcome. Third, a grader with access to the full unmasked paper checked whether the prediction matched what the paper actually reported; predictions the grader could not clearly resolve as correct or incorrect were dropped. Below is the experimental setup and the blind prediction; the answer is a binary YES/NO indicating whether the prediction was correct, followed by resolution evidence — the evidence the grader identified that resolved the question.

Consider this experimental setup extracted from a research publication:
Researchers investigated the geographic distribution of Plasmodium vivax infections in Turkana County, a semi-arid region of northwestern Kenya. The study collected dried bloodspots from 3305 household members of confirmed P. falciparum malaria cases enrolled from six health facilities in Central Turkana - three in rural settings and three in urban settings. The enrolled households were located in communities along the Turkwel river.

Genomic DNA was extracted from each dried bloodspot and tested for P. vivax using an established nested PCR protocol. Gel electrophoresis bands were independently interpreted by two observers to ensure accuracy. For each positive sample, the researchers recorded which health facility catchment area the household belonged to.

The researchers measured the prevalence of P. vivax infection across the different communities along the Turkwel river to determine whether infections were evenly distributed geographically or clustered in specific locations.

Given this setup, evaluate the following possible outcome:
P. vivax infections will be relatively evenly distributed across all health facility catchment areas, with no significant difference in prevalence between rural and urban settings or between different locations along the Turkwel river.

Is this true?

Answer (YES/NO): NO